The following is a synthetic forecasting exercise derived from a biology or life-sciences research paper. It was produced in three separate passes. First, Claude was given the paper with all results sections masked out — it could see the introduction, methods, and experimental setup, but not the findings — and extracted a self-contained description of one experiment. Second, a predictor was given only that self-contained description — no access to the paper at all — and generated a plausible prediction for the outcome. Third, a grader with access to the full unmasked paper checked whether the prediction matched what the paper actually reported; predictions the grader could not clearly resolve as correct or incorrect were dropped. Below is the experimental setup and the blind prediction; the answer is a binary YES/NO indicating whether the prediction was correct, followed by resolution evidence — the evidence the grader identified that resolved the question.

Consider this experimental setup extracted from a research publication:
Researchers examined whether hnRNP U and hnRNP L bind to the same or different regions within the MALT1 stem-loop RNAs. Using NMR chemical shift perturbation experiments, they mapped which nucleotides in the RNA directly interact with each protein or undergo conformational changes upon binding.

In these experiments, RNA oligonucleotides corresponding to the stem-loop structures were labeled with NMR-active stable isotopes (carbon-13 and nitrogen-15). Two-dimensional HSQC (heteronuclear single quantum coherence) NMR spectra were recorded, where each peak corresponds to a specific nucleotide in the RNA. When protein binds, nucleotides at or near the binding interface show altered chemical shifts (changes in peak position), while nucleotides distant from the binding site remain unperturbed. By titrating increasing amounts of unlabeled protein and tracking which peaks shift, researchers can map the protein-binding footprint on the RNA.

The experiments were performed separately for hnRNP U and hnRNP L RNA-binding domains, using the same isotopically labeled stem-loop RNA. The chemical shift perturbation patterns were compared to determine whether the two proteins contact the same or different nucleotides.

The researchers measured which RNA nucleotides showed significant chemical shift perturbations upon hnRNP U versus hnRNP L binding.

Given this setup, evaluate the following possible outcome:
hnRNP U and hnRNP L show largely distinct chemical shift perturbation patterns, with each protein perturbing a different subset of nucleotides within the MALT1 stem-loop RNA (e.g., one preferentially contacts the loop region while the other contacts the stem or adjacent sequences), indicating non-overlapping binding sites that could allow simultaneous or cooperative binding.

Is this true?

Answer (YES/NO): NO